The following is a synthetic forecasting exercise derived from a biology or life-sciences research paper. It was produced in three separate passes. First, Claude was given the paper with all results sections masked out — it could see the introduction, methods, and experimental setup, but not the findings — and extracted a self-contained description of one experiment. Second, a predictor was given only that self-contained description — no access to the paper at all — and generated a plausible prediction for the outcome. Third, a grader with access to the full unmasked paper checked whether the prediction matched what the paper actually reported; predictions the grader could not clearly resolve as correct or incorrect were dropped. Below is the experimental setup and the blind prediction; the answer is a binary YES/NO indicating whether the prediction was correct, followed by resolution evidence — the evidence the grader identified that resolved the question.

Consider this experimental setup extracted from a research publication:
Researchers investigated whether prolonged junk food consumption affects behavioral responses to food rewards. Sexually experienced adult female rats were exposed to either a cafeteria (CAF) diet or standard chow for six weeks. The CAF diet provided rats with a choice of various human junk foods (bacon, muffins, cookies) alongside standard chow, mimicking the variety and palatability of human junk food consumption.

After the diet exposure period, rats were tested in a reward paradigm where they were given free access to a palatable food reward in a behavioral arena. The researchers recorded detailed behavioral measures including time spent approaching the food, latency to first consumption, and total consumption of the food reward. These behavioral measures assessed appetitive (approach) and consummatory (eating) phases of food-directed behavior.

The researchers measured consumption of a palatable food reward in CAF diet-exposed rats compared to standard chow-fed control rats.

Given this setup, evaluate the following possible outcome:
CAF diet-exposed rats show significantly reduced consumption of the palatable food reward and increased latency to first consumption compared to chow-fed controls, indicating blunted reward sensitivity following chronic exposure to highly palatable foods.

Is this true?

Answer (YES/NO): NO